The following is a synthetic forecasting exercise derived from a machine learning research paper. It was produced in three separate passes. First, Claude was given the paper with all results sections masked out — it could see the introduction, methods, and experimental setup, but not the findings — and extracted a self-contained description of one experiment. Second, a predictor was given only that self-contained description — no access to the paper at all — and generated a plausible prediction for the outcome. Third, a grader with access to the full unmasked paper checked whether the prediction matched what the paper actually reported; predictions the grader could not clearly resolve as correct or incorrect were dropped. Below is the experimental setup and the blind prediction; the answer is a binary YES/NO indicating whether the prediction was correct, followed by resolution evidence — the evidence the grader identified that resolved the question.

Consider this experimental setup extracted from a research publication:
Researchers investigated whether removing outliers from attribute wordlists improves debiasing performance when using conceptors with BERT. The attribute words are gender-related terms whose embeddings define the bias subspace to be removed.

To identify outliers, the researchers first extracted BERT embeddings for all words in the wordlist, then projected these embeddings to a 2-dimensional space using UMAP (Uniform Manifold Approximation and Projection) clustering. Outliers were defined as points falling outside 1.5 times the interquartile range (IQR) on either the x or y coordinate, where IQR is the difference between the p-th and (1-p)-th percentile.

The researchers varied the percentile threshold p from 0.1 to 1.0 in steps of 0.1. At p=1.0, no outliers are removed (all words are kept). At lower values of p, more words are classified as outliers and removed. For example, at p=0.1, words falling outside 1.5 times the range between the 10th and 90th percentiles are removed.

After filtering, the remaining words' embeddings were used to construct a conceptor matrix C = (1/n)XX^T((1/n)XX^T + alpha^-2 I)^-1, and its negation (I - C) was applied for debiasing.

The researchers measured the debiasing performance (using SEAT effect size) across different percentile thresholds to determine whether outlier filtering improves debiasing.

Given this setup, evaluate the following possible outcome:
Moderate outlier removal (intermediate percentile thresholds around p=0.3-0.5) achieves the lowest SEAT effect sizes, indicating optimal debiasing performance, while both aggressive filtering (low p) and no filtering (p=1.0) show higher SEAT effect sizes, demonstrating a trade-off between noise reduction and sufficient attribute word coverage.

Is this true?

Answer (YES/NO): YES